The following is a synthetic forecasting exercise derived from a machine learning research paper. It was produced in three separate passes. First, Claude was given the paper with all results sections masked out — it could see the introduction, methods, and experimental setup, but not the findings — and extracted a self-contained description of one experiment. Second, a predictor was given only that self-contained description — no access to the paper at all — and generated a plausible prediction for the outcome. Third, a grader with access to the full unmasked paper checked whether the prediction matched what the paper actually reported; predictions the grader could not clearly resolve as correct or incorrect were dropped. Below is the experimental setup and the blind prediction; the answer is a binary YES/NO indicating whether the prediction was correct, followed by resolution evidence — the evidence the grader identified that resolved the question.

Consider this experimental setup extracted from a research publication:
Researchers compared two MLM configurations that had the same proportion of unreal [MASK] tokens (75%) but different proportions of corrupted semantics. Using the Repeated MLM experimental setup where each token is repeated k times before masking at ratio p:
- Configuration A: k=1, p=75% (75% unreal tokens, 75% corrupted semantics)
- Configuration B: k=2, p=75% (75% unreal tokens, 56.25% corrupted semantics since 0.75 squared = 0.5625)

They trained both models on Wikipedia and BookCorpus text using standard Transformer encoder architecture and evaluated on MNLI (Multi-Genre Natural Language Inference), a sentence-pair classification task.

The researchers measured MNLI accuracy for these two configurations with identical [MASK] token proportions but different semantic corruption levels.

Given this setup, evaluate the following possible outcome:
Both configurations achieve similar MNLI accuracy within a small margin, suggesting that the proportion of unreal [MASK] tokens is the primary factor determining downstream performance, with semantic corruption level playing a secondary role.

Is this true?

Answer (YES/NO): NO